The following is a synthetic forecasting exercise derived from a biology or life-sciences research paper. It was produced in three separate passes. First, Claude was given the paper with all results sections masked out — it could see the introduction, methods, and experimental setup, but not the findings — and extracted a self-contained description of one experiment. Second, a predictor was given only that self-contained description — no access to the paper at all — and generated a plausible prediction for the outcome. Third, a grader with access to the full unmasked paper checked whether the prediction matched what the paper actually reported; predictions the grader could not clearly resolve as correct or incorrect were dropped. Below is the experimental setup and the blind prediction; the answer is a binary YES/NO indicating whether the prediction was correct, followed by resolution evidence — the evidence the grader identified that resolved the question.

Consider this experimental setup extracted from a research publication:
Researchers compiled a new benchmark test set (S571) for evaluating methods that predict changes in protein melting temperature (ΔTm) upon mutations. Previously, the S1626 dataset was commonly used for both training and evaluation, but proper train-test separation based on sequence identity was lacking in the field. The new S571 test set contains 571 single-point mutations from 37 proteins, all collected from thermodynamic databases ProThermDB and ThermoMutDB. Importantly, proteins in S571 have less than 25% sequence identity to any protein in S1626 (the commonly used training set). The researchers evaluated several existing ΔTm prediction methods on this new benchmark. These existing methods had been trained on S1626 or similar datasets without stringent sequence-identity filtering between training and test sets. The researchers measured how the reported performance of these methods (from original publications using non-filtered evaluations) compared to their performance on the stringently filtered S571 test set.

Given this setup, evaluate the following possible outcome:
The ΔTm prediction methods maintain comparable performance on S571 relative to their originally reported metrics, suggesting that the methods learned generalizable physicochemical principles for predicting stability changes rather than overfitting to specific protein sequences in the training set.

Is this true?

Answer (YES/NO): NO